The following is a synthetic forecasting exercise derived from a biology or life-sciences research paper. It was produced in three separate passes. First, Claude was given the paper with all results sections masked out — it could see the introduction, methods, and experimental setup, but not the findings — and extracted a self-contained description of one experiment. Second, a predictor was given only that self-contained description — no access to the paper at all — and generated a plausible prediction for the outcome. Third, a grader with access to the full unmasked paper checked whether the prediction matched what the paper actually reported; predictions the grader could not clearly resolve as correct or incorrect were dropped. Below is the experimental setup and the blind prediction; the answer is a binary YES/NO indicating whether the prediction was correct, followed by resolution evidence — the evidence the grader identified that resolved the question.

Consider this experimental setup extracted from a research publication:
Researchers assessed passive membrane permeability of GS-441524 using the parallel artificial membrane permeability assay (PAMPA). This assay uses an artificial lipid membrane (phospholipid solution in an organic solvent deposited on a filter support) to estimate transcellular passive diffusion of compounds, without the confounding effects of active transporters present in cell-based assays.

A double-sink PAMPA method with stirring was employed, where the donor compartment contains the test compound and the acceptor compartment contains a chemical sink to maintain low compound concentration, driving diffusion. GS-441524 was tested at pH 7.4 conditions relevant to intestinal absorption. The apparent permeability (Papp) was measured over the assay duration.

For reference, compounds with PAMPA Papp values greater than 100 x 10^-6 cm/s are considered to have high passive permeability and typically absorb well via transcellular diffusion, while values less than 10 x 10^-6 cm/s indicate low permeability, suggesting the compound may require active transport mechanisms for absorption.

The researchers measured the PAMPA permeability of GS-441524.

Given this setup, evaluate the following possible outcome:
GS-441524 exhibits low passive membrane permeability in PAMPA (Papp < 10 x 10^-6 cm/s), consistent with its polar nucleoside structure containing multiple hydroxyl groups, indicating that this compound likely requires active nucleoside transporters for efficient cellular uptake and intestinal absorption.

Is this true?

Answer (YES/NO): YES